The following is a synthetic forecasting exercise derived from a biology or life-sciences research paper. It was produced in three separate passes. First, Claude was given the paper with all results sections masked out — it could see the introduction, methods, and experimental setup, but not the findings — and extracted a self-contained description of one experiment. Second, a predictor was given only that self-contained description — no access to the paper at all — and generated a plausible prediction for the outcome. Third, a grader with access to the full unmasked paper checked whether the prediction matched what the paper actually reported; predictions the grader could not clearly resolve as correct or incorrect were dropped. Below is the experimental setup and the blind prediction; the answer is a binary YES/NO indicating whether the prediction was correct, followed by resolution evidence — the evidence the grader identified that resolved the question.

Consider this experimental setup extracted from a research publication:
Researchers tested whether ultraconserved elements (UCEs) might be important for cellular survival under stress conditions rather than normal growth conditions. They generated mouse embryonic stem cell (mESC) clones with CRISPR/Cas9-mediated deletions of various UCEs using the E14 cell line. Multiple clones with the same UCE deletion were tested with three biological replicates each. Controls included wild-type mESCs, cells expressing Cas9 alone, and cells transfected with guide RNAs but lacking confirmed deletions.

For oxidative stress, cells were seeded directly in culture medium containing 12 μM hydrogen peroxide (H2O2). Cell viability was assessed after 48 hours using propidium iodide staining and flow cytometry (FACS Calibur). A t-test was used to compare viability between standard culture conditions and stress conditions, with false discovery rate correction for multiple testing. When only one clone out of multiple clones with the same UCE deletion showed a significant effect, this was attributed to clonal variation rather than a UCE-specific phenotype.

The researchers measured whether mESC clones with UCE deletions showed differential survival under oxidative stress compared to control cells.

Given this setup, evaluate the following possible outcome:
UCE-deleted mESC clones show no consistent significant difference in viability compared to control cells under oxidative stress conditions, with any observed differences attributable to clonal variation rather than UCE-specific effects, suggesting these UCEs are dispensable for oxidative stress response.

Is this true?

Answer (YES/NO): YES